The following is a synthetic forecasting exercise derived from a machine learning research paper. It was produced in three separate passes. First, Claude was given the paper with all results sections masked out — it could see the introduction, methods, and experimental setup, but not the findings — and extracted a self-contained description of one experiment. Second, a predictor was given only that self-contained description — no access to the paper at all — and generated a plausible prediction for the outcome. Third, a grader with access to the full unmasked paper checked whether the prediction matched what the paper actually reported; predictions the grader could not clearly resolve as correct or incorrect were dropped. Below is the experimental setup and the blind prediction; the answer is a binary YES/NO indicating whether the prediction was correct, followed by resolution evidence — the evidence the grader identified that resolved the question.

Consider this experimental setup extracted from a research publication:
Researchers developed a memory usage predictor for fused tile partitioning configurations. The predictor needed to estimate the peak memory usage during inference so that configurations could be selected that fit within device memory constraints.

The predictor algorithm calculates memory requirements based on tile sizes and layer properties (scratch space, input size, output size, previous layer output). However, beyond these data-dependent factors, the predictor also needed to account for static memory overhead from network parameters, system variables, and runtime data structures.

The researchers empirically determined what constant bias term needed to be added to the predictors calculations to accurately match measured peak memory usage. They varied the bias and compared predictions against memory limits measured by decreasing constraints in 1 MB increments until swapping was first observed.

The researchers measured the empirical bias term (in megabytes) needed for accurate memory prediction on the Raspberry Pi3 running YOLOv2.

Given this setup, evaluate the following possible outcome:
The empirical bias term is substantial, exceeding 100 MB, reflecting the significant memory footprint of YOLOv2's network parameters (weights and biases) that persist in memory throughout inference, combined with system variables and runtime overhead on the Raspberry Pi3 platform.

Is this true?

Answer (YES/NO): NO